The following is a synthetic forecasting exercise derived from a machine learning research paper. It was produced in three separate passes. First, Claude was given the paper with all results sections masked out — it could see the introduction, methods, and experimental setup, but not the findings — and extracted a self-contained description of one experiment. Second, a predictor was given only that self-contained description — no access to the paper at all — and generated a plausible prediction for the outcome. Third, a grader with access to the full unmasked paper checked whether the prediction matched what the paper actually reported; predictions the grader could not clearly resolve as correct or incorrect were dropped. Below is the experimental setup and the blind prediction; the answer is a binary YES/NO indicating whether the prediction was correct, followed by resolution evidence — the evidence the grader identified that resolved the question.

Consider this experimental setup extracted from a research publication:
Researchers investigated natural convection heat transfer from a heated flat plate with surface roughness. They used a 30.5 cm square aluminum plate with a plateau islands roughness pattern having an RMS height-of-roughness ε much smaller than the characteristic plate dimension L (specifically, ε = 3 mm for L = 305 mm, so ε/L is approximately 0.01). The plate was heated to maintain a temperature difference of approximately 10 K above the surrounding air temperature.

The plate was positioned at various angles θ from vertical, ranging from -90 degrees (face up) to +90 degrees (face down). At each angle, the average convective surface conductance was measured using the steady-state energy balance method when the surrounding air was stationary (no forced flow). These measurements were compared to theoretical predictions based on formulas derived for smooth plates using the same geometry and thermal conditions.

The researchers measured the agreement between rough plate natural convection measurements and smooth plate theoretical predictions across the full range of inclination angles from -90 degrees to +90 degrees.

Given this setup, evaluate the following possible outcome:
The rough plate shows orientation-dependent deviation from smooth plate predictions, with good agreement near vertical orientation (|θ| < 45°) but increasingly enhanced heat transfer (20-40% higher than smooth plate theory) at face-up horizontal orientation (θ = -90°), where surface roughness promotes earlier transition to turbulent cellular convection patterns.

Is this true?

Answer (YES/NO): NO